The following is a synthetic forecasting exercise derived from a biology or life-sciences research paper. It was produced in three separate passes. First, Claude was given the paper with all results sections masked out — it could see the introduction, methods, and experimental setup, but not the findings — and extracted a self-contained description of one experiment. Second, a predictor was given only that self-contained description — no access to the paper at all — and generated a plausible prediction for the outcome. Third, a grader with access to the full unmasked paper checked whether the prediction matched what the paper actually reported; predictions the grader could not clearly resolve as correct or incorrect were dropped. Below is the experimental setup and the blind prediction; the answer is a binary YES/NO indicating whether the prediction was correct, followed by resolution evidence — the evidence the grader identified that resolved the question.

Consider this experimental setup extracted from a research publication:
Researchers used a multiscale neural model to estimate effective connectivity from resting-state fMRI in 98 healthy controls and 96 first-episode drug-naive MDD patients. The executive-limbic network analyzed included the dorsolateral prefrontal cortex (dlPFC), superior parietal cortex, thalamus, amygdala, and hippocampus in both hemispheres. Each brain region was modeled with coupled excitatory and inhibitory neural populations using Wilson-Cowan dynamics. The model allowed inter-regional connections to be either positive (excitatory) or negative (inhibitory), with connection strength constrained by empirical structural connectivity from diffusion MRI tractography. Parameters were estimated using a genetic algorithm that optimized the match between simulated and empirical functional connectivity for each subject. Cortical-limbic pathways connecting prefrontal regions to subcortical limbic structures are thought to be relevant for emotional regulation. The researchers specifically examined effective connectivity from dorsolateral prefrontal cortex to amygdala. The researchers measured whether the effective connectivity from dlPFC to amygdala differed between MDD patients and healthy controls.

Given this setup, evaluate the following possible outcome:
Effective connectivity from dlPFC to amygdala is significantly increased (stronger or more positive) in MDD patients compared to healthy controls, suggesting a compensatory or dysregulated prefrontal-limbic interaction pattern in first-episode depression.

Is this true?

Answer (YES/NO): NO